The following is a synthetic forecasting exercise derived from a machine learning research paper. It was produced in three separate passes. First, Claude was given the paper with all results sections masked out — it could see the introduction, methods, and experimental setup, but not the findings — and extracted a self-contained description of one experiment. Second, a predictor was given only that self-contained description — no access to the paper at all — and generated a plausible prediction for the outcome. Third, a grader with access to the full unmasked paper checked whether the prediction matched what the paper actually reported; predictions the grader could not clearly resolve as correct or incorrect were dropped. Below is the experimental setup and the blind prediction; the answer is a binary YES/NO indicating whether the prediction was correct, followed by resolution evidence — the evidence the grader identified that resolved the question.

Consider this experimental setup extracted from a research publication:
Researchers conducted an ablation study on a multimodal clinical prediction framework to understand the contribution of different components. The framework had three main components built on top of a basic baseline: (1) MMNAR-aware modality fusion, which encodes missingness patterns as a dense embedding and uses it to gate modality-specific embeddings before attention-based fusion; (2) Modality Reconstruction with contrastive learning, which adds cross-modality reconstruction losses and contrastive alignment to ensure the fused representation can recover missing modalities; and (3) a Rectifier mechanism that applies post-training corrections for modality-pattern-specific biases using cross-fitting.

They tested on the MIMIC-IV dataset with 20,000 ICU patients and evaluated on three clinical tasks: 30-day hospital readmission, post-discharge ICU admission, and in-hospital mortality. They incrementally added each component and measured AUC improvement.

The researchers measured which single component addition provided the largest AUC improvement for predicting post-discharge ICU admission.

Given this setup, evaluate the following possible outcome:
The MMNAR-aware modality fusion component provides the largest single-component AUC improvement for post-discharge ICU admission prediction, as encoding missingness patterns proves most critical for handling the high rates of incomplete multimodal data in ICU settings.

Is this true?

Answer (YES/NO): NO